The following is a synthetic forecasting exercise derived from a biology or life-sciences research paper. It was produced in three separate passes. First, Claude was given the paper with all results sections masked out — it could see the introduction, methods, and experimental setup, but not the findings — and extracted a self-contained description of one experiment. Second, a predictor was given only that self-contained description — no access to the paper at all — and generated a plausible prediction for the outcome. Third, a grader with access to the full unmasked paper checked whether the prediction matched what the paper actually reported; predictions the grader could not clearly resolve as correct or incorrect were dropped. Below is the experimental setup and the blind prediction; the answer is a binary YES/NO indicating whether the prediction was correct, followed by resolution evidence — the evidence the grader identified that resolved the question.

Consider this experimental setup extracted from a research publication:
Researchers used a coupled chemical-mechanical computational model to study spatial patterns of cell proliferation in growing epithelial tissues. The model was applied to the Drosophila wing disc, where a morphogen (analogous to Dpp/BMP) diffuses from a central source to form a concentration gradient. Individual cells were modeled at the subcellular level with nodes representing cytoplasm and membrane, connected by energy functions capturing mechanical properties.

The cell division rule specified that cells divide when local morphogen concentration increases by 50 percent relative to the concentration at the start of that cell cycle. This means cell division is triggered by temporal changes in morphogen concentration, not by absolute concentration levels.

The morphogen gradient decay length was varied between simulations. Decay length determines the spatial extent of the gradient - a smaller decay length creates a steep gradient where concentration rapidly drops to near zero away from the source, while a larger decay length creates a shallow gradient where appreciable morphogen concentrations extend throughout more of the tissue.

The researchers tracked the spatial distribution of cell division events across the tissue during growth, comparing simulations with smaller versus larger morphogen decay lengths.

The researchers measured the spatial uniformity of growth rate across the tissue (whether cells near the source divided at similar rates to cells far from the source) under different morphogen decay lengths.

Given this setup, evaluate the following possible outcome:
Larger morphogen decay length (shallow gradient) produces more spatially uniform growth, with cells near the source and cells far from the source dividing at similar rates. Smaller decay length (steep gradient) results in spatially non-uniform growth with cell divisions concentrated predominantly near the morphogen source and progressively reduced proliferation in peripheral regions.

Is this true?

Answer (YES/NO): YES